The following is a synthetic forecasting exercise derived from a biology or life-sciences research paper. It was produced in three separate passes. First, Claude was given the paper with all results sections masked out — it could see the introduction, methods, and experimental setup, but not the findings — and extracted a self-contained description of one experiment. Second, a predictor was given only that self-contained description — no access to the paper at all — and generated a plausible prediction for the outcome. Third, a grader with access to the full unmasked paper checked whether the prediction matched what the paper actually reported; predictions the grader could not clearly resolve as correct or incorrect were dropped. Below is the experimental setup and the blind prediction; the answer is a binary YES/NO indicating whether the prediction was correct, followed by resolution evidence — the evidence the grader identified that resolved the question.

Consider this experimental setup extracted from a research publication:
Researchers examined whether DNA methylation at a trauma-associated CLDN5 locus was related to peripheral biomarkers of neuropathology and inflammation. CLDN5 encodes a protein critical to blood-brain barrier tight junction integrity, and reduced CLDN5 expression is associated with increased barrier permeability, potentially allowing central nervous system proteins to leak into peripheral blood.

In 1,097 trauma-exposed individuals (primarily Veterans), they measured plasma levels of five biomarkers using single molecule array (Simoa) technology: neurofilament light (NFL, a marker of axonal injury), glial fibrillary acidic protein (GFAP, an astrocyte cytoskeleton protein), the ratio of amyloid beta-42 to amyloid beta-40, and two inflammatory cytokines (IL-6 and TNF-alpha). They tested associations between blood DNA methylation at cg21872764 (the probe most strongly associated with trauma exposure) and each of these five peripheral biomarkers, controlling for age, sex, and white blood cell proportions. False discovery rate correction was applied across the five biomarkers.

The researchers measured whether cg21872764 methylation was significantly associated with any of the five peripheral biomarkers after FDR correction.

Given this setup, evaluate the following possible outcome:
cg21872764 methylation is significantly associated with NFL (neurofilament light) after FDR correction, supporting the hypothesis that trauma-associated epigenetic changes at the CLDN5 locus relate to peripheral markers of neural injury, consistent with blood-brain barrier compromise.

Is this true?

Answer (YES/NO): YES